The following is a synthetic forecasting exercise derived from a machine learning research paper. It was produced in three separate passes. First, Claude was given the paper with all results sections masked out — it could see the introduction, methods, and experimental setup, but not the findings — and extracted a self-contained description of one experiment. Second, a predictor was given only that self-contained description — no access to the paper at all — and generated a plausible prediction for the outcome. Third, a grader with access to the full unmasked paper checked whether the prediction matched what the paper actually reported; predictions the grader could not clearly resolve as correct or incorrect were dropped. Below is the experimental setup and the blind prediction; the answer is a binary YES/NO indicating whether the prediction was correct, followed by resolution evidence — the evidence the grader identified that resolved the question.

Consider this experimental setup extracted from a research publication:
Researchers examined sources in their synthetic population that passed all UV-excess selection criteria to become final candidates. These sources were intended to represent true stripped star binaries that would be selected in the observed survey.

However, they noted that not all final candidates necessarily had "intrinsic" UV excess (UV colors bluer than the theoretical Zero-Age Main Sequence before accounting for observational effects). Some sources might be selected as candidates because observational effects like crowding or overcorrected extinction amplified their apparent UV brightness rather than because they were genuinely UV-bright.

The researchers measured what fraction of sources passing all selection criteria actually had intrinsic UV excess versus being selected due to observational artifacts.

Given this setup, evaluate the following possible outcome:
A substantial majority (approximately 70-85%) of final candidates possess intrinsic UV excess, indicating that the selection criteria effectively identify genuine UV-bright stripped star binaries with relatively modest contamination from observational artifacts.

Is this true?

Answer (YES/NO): NO